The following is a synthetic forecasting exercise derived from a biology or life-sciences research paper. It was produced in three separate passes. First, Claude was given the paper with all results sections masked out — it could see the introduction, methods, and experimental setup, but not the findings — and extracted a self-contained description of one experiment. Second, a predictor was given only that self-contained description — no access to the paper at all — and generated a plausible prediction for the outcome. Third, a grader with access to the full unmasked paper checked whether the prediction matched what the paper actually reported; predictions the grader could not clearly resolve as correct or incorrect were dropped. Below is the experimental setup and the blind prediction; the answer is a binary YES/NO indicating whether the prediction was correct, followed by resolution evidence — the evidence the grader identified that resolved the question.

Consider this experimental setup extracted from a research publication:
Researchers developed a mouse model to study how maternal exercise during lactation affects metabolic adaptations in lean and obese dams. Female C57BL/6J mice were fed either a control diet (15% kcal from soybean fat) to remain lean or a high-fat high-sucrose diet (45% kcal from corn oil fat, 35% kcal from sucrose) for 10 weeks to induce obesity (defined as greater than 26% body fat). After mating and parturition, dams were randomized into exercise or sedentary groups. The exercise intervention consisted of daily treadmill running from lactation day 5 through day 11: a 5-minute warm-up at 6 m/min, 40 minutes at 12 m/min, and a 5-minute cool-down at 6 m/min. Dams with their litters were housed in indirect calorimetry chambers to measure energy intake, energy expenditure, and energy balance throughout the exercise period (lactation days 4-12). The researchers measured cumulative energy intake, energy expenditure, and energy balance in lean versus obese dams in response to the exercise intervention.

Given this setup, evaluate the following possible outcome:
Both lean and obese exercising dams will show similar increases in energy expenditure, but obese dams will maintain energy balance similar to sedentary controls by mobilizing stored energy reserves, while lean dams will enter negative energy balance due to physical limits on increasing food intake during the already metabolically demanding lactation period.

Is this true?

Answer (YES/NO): NO